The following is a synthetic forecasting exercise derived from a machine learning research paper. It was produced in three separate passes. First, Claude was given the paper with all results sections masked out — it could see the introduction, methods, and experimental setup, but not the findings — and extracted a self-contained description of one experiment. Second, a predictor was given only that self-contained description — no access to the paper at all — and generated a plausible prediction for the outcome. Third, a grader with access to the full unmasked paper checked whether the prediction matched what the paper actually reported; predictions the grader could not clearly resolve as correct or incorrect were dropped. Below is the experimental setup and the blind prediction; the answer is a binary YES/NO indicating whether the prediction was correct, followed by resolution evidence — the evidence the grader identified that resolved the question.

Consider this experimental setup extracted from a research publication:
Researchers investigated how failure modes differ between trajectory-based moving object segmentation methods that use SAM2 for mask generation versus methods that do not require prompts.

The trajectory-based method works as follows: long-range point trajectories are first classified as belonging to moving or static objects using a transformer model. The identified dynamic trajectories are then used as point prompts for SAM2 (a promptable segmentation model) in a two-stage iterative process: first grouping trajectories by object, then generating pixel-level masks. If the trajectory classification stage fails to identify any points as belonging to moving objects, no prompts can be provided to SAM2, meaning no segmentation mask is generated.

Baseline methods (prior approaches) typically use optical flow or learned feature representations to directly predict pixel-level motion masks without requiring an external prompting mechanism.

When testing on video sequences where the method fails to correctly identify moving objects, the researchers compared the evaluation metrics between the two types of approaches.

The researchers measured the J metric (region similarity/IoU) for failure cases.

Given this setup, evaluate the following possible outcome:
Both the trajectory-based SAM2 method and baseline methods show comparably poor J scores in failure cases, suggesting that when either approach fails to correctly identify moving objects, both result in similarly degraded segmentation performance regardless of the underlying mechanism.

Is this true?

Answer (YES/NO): NO